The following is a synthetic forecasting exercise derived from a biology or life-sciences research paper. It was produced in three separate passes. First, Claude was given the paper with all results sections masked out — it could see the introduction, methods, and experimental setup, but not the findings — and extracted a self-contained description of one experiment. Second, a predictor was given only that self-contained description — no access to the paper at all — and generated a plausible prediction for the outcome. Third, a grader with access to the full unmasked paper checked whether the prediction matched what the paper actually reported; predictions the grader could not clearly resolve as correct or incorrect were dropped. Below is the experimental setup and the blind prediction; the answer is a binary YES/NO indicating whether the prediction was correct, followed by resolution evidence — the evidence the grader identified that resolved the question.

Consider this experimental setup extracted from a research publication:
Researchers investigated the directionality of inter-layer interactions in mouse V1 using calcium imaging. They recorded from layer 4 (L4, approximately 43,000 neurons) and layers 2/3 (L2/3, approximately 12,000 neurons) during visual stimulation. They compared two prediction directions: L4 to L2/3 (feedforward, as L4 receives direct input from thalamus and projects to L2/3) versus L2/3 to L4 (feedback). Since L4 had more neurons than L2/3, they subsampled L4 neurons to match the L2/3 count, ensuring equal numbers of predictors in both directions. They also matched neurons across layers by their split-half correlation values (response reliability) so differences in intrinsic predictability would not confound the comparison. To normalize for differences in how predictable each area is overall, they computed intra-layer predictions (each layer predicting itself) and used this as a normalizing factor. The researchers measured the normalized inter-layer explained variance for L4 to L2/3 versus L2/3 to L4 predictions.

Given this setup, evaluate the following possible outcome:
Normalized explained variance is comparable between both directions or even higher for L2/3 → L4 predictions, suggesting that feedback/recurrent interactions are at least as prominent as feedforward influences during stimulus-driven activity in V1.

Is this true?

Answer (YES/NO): YES